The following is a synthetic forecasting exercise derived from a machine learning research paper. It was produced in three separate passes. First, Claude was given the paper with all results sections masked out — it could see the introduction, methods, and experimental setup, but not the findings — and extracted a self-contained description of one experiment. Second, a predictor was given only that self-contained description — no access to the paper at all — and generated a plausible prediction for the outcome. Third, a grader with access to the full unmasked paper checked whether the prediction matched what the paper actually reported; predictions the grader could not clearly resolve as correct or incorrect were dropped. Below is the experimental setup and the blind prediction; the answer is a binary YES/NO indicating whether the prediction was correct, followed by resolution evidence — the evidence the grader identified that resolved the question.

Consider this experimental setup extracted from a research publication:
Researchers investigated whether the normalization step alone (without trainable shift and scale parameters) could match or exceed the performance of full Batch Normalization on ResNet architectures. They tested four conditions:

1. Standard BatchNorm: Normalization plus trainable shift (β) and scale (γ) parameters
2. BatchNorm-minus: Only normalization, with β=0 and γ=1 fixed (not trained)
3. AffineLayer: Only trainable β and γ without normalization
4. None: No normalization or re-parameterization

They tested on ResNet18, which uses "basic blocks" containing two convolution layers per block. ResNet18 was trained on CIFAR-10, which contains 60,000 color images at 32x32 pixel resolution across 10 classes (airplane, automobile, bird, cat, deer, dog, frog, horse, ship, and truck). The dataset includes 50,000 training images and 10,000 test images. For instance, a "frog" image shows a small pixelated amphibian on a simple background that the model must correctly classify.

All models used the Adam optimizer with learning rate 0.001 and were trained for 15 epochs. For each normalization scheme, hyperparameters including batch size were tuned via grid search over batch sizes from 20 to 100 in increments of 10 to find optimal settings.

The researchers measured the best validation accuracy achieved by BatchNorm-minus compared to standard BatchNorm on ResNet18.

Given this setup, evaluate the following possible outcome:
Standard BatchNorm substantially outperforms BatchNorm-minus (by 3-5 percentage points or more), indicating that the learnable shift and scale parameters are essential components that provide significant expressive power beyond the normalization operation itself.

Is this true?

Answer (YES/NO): NO